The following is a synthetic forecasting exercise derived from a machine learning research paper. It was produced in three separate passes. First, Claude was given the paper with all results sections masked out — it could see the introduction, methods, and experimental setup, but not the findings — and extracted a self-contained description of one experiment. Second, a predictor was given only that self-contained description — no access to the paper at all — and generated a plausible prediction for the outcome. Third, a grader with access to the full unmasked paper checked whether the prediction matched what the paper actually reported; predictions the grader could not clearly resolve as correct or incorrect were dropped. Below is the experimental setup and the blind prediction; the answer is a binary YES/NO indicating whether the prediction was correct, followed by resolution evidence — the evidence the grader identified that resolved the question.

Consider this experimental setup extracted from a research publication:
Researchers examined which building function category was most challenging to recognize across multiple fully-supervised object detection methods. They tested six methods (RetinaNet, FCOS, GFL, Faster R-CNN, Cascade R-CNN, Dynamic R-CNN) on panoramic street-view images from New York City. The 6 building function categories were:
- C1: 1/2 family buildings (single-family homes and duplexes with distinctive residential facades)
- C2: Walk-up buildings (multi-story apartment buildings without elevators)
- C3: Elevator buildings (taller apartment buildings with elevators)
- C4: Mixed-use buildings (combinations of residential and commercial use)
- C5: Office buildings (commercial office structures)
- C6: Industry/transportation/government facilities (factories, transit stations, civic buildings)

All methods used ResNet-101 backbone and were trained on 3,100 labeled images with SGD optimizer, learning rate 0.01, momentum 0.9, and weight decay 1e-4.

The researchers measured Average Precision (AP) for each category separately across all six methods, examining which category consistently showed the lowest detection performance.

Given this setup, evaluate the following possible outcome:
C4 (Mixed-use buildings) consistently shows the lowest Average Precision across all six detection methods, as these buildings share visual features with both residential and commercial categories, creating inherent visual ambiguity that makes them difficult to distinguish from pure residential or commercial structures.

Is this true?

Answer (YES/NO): NO